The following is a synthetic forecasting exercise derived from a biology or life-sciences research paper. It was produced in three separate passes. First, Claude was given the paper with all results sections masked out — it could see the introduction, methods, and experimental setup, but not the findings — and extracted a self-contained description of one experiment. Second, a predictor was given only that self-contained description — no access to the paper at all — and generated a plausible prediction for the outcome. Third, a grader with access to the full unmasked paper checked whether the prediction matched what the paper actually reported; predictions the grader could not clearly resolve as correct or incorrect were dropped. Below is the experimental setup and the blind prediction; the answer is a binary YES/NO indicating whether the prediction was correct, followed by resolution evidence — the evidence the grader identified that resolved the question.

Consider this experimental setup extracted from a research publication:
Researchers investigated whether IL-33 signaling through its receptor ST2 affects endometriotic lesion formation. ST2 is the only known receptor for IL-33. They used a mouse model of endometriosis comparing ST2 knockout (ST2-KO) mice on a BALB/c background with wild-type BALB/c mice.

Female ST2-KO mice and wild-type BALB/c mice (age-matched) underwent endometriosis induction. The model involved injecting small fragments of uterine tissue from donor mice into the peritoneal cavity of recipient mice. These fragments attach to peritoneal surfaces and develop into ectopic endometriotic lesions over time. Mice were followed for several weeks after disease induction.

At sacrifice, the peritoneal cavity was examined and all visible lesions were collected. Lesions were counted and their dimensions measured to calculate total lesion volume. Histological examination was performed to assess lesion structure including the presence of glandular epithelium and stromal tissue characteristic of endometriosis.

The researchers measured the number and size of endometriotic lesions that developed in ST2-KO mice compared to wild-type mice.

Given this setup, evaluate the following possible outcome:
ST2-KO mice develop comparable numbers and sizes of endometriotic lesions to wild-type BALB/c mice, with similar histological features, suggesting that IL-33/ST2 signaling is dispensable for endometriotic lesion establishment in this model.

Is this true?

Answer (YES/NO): NO